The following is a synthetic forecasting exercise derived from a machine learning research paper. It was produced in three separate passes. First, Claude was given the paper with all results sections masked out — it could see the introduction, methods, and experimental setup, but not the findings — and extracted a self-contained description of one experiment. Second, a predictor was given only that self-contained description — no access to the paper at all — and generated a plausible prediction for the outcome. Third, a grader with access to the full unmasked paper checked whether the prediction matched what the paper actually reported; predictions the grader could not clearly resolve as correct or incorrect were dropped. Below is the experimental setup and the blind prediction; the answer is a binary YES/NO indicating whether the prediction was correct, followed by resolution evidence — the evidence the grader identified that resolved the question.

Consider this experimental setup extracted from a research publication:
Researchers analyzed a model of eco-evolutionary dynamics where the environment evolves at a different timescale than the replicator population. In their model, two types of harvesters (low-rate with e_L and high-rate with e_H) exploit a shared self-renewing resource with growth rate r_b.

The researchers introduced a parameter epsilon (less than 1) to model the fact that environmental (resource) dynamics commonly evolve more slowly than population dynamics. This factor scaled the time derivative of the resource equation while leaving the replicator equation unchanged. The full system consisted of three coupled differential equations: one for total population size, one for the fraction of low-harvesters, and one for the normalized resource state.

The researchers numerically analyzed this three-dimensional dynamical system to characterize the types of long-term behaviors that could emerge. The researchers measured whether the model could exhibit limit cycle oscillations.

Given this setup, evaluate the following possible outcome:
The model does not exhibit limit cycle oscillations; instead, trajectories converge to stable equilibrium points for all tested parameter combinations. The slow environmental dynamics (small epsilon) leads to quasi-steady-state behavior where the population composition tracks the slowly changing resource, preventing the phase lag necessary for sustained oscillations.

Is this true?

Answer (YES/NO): NO